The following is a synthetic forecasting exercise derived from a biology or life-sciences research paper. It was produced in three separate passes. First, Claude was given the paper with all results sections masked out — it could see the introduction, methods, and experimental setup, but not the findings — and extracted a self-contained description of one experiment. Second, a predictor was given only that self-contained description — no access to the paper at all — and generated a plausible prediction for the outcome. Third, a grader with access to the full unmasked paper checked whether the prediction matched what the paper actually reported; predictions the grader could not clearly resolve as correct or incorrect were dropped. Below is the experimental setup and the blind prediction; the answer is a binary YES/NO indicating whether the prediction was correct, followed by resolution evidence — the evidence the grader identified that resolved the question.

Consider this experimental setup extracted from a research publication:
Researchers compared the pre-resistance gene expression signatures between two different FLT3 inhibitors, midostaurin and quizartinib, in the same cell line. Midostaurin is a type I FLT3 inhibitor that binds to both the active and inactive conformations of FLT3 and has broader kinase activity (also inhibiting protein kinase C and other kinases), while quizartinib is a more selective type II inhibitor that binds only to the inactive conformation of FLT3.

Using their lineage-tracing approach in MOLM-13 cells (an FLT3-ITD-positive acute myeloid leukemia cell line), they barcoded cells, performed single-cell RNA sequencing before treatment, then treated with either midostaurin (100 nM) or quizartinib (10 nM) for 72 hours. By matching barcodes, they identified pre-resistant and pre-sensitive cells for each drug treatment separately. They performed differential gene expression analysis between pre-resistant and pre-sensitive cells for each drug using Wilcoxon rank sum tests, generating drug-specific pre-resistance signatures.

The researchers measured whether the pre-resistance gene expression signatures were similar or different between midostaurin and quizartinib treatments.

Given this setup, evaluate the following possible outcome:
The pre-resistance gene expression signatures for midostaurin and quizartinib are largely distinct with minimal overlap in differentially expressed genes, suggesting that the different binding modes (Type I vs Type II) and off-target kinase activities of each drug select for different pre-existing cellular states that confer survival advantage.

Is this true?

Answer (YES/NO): NO